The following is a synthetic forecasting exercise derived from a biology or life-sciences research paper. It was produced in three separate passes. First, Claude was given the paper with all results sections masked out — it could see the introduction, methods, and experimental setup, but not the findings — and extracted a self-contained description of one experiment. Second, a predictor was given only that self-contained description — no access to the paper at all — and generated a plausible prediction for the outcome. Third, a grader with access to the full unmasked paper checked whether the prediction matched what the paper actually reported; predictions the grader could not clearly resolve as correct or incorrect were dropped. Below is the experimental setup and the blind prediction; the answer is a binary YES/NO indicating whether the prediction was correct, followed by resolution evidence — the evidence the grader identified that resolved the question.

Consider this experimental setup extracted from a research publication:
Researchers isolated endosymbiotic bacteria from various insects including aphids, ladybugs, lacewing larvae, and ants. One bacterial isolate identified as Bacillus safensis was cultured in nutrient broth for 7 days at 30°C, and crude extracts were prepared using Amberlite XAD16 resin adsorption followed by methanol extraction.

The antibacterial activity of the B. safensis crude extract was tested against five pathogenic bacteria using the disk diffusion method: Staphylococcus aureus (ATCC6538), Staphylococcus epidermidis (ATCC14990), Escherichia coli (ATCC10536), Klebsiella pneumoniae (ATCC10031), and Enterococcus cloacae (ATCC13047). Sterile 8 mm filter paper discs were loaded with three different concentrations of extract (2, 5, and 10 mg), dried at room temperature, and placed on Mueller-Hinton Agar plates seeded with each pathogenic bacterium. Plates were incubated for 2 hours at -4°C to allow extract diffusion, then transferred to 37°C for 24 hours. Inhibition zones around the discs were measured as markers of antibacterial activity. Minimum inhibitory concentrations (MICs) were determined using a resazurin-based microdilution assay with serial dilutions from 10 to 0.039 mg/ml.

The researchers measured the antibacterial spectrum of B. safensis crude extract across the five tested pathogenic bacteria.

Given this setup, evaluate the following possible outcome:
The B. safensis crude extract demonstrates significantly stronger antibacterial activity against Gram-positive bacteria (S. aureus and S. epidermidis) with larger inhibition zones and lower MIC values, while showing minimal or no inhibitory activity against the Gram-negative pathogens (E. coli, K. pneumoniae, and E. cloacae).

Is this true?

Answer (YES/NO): NO